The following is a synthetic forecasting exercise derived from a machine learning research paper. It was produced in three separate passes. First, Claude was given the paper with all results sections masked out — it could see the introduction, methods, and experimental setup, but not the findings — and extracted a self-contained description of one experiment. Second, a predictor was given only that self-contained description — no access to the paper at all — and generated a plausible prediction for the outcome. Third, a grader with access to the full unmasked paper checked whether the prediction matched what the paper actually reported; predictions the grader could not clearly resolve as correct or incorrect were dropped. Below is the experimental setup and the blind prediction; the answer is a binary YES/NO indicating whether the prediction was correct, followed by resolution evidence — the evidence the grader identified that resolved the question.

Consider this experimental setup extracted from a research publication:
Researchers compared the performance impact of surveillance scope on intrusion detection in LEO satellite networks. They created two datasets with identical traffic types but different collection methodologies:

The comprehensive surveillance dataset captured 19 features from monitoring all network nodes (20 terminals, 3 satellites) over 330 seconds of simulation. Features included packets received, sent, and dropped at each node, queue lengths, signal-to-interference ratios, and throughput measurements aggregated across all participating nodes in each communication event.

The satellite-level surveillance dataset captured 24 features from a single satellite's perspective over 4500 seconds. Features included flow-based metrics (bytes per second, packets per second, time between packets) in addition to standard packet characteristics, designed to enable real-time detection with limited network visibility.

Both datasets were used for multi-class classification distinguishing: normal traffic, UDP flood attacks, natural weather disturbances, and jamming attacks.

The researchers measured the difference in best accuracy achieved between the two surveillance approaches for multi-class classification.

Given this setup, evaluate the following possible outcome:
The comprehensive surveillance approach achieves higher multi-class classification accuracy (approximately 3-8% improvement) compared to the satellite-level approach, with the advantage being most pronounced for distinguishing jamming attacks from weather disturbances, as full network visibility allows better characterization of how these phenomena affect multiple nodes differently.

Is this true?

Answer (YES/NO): NO